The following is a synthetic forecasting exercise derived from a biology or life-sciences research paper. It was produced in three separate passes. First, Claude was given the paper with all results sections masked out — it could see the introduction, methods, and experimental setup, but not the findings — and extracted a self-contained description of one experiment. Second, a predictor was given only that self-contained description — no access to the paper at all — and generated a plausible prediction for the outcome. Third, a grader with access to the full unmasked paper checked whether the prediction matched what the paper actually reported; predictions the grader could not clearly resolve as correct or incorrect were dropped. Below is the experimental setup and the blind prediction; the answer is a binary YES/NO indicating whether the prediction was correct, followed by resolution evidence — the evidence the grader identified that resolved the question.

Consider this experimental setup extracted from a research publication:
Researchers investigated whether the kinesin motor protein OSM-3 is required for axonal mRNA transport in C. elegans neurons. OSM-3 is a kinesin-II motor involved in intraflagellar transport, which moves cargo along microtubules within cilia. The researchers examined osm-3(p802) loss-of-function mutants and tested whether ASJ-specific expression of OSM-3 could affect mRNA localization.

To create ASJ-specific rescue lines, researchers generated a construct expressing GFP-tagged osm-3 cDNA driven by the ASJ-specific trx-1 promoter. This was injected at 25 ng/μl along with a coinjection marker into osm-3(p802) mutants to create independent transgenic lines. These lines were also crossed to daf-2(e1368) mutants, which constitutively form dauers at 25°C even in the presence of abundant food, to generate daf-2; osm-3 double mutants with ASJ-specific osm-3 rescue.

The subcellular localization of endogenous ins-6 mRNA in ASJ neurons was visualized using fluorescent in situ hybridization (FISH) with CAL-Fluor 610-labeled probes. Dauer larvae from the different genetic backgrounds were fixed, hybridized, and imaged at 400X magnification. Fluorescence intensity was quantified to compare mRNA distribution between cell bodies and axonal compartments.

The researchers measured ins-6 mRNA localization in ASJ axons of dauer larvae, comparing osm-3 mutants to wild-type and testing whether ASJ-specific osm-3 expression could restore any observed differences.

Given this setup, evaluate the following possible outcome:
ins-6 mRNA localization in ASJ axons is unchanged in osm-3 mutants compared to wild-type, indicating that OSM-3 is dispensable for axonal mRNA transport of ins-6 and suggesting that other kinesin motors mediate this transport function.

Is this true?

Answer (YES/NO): NO